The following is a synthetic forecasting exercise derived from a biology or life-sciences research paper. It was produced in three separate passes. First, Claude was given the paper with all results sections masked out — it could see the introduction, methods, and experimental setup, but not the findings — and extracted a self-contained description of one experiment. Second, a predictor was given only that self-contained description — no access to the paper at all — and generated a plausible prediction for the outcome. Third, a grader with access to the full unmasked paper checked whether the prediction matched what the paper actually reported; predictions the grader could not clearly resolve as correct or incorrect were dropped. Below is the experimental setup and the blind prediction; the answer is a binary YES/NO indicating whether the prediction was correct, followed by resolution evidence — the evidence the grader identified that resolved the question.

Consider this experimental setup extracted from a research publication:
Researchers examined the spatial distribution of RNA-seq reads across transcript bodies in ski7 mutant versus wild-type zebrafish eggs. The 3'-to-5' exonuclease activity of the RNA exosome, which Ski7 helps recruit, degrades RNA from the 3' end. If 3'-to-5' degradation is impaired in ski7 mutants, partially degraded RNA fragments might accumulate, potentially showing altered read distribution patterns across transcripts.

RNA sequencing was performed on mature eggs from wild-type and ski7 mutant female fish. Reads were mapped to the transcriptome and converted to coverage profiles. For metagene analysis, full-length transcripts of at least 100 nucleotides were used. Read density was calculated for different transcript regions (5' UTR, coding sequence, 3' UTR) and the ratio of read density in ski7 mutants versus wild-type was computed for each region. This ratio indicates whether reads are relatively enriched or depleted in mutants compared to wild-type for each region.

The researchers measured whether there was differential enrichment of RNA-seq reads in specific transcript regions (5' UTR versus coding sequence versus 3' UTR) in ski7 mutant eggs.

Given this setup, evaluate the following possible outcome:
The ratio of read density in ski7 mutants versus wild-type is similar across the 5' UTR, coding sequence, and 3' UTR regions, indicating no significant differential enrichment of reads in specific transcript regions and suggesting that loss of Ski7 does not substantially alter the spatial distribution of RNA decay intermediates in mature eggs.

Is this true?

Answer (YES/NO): NO